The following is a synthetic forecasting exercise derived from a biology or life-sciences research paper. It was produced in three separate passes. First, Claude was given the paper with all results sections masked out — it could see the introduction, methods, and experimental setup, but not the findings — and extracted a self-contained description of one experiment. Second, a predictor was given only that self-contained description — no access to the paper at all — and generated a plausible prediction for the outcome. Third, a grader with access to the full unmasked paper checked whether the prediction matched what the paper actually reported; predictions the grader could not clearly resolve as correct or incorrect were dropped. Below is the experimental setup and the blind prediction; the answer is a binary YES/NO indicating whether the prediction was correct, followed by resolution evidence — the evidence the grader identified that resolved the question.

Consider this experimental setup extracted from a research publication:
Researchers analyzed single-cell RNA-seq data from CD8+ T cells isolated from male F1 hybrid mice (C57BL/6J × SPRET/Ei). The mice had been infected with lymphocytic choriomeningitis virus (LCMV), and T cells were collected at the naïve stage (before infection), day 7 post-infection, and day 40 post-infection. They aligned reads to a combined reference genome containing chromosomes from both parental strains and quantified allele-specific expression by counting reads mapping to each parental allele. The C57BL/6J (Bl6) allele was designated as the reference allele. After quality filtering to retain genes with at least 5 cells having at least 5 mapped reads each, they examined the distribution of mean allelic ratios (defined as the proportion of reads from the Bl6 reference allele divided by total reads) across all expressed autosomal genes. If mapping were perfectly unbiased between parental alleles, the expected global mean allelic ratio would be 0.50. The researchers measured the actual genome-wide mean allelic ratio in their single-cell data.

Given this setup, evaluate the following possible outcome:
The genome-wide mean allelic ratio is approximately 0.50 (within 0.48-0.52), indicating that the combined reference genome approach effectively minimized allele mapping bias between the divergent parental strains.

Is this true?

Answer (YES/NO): NO